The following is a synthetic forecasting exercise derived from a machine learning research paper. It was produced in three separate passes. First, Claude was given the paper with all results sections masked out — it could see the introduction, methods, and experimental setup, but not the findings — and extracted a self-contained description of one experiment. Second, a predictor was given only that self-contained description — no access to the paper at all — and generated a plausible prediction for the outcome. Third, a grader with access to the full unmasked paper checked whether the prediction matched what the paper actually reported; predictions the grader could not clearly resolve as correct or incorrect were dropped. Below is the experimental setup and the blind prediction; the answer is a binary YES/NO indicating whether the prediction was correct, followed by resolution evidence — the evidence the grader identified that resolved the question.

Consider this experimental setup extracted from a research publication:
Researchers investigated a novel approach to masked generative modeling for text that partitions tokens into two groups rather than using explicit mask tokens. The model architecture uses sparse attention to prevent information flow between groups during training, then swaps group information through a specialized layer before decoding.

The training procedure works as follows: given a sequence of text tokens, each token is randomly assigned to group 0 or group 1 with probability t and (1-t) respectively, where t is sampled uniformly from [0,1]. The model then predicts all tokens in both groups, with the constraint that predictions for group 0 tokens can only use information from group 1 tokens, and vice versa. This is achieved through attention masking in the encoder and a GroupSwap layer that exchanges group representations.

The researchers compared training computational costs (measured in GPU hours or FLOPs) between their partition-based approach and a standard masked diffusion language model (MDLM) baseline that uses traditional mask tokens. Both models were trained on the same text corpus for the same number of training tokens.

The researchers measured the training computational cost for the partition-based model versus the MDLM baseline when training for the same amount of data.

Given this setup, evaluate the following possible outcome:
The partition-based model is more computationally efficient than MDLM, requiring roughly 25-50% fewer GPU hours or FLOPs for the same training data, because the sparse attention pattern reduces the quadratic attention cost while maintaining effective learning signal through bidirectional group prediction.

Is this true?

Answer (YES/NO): NO